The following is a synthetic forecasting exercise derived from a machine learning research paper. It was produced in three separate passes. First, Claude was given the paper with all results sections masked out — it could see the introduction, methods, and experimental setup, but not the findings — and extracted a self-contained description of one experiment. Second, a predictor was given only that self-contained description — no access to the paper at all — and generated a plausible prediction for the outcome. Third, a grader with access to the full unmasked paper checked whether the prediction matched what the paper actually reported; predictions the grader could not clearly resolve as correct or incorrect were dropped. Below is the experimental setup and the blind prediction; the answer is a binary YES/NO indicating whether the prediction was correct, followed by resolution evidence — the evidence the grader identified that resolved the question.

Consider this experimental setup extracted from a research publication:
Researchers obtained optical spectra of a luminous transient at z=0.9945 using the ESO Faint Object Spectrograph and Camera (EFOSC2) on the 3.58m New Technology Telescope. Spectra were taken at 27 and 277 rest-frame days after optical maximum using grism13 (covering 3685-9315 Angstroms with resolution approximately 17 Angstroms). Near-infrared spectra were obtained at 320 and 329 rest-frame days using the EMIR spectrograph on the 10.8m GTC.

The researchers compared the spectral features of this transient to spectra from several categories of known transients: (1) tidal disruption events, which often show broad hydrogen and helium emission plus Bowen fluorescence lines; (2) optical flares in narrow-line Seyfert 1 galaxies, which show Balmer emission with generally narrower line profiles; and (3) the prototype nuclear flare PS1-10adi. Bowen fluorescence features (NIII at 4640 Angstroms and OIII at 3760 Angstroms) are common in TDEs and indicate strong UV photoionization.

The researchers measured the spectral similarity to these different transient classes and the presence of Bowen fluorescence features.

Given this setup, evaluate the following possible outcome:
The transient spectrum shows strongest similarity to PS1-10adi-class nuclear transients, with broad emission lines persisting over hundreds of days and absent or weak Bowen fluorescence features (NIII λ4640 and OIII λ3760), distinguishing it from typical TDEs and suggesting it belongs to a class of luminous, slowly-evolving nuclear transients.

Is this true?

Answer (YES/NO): NO